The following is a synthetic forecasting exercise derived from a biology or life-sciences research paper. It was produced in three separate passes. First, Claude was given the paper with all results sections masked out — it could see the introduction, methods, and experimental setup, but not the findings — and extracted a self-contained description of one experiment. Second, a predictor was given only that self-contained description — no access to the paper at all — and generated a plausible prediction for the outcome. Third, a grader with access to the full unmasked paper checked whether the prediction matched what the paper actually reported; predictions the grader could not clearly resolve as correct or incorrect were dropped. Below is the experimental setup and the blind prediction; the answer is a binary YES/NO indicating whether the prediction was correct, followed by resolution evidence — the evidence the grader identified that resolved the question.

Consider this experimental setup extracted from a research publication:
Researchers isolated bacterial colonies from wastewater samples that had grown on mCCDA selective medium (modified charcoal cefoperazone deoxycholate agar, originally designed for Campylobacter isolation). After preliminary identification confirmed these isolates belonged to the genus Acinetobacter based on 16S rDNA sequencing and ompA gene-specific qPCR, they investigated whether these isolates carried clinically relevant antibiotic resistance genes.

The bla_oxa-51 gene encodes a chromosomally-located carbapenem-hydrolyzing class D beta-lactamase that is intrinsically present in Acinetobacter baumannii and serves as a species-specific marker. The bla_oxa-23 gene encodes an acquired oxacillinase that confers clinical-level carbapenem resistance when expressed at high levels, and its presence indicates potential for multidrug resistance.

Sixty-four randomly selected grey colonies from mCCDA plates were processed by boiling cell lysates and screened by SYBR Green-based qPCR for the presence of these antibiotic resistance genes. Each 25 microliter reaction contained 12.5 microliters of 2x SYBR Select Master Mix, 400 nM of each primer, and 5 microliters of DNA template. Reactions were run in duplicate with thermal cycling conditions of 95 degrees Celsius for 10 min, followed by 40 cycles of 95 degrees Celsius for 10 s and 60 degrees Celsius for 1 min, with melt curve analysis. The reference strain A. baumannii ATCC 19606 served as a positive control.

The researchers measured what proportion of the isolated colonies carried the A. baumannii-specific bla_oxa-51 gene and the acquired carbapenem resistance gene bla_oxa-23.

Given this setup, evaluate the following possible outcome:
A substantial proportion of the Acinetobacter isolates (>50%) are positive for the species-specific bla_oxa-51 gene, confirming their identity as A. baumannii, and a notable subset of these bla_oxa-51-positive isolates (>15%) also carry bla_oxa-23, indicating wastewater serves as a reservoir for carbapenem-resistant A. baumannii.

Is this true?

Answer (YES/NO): NO